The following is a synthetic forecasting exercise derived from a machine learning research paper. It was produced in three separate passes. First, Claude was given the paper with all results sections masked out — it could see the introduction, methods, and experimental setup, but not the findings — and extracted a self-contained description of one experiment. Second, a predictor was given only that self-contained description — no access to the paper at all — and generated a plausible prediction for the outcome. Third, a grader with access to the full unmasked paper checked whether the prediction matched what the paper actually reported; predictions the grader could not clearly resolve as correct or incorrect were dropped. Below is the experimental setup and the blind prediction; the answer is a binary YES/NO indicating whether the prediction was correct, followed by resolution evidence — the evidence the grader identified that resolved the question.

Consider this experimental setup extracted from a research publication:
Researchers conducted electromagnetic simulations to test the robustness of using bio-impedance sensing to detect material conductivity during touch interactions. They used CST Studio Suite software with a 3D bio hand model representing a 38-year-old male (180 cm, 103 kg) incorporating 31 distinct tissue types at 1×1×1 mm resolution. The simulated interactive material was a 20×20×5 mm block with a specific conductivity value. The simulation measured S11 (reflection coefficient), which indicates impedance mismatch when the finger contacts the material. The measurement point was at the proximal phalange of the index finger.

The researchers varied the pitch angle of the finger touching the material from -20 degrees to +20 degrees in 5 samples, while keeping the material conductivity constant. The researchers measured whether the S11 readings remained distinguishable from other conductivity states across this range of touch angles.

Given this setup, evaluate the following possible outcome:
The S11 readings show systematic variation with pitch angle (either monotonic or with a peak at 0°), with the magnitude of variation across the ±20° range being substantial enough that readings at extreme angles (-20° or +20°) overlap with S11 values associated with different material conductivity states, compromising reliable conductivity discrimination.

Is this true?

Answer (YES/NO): NO